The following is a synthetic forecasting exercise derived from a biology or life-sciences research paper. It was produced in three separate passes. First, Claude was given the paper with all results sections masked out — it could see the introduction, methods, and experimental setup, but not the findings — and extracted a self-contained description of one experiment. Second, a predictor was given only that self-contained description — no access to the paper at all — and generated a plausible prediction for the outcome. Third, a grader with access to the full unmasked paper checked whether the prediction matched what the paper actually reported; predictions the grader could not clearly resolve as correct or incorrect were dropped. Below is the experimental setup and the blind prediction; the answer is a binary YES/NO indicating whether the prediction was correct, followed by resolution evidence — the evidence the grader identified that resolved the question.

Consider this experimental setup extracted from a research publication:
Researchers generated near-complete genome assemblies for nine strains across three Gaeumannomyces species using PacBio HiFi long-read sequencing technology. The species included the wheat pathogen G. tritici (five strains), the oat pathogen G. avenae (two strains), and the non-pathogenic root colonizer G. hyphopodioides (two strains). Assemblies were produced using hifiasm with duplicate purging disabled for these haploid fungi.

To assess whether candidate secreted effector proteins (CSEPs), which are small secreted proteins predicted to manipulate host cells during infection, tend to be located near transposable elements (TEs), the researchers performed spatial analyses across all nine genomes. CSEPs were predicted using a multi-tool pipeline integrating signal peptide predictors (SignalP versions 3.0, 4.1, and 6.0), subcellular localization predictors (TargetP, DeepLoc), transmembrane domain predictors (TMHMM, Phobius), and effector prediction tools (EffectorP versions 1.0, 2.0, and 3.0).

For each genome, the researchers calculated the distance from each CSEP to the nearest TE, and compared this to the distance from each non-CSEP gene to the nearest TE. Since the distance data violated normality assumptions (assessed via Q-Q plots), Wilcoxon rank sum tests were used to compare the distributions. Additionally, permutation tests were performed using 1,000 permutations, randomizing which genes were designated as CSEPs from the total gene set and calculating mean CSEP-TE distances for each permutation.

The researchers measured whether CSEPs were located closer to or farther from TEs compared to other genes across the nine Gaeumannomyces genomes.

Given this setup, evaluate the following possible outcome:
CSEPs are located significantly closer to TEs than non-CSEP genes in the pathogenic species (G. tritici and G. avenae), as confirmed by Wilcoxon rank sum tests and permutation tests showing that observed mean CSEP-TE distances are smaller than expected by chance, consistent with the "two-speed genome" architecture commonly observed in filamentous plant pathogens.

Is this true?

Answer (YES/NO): NO